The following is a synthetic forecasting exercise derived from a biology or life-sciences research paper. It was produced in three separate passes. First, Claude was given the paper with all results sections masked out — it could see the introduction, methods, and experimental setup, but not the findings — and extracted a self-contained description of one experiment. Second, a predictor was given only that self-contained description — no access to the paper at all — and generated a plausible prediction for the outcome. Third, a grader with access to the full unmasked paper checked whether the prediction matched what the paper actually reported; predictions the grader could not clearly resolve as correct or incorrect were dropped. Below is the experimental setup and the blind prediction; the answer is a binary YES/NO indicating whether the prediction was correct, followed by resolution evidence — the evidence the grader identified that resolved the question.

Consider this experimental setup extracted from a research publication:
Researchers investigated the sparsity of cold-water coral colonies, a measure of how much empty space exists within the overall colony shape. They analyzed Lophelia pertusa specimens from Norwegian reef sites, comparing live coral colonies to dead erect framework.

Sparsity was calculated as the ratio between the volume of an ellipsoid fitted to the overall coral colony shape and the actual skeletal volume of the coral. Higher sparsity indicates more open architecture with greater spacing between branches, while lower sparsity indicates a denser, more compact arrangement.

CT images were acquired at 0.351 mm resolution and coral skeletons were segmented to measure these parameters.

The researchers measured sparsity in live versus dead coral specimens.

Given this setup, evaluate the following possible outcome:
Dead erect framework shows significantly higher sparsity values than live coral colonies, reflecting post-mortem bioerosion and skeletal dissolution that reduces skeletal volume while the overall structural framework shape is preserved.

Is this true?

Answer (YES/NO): NO